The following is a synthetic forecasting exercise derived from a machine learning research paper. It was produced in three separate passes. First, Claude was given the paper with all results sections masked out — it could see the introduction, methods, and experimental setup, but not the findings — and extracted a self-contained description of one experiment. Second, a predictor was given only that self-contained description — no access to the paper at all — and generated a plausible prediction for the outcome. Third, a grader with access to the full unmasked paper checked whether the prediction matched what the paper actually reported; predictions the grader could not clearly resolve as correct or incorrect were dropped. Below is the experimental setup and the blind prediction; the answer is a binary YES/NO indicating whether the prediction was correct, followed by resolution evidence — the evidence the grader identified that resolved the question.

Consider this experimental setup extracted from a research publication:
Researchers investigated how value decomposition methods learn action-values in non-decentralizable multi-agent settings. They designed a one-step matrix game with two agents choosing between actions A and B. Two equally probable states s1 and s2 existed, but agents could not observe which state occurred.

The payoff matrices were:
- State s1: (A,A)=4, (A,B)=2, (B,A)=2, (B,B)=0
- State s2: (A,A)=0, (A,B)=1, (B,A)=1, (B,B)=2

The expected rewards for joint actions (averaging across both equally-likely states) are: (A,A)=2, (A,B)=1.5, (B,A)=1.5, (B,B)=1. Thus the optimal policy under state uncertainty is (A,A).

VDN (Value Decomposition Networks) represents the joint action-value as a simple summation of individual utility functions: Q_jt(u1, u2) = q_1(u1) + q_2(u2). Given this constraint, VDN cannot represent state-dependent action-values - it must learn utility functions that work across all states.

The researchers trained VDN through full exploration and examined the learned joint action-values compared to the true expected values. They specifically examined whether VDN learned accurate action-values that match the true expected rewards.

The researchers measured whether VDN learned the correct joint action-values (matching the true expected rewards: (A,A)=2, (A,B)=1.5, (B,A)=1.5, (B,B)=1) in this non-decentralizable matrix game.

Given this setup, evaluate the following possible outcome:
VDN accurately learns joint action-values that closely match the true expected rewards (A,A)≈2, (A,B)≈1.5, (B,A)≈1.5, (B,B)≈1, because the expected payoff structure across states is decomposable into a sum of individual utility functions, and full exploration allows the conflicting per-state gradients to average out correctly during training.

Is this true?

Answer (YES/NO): YES